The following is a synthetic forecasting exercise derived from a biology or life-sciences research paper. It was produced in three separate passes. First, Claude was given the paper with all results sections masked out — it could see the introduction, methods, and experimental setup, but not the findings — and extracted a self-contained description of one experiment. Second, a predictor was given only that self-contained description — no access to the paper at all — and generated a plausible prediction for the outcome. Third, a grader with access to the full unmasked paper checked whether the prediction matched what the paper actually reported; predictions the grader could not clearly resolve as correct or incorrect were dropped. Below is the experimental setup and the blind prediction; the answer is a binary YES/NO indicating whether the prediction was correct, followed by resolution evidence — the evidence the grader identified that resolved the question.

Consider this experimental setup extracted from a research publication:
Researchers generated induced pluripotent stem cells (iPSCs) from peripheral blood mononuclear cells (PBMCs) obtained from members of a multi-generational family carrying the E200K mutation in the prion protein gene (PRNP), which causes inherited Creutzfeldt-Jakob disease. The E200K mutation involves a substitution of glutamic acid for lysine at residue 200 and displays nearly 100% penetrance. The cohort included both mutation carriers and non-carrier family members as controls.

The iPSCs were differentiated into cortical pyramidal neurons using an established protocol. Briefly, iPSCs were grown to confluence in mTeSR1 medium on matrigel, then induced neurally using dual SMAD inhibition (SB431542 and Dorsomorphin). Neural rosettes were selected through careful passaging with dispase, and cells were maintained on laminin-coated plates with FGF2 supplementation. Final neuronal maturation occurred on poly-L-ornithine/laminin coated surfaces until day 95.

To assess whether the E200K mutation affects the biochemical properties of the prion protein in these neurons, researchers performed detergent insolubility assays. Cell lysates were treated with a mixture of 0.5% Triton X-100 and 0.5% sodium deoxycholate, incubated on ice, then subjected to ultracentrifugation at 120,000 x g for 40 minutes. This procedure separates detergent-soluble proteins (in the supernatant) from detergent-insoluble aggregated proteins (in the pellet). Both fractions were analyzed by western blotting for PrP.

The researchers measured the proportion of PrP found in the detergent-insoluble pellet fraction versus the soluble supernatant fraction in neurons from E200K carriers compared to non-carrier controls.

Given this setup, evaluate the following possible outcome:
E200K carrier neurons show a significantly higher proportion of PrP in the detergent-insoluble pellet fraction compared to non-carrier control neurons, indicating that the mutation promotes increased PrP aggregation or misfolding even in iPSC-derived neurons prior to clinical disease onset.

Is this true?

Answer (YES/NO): NO